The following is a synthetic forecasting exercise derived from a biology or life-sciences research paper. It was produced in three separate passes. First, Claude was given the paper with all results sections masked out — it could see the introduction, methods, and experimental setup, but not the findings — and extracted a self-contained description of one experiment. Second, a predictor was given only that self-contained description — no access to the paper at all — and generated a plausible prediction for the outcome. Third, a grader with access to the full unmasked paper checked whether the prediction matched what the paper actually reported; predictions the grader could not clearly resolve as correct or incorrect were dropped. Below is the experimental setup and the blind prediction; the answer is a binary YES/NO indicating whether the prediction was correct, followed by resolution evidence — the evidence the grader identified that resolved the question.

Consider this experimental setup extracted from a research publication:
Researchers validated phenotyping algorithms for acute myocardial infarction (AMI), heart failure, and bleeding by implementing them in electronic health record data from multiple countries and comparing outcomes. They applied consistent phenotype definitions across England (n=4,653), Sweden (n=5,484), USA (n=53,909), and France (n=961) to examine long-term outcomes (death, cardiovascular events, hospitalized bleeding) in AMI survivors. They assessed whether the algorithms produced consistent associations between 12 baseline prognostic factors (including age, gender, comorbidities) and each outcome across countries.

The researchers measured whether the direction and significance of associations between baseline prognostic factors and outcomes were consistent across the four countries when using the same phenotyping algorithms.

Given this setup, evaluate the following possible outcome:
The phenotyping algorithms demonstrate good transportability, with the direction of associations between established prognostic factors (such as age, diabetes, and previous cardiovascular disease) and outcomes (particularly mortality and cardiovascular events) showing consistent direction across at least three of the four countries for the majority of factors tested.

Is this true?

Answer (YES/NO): YES